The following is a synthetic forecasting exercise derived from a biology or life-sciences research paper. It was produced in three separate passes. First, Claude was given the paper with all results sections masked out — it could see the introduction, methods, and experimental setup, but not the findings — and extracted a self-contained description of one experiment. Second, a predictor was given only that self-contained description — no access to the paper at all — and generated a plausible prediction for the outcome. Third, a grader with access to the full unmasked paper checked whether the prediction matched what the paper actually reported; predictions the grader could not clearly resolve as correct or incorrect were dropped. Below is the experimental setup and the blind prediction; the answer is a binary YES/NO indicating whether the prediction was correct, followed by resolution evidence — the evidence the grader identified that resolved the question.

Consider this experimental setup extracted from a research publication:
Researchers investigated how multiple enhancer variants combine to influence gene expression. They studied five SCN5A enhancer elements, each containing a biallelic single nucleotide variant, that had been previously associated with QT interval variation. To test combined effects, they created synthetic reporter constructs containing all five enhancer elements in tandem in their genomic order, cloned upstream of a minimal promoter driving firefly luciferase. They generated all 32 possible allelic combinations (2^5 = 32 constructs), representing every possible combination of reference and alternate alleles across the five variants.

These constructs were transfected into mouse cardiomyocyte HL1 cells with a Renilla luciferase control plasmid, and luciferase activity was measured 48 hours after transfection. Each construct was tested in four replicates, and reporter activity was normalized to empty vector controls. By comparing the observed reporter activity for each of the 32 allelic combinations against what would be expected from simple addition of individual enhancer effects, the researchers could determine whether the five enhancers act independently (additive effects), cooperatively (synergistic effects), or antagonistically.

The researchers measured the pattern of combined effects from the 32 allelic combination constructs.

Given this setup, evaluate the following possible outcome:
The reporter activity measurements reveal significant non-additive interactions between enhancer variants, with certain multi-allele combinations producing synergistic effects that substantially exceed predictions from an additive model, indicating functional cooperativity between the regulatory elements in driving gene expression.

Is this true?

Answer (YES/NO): NO